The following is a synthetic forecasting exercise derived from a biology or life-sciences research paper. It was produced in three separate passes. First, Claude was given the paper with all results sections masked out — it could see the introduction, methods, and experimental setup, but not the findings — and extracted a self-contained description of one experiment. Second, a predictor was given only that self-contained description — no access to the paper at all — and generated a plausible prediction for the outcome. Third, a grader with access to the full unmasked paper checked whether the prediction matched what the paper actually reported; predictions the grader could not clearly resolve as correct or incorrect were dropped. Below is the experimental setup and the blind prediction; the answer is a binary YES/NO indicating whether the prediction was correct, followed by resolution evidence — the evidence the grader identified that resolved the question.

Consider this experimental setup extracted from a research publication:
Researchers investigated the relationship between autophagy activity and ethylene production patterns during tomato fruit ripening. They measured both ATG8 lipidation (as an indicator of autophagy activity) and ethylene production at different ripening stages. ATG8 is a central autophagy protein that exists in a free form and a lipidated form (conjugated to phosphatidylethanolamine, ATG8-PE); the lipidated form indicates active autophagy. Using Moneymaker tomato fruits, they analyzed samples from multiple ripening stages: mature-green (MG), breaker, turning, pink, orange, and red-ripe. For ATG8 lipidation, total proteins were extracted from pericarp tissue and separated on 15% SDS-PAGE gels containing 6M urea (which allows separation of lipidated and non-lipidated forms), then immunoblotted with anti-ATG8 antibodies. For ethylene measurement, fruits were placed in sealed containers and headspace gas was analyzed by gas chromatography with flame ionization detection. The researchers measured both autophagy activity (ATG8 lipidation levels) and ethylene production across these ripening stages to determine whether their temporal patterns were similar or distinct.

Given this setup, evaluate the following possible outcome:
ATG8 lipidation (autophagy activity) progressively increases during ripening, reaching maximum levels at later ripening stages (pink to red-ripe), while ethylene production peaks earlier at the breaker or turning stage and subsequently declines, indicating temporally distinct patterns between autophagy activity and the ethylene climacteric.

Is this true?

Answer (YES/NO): NO